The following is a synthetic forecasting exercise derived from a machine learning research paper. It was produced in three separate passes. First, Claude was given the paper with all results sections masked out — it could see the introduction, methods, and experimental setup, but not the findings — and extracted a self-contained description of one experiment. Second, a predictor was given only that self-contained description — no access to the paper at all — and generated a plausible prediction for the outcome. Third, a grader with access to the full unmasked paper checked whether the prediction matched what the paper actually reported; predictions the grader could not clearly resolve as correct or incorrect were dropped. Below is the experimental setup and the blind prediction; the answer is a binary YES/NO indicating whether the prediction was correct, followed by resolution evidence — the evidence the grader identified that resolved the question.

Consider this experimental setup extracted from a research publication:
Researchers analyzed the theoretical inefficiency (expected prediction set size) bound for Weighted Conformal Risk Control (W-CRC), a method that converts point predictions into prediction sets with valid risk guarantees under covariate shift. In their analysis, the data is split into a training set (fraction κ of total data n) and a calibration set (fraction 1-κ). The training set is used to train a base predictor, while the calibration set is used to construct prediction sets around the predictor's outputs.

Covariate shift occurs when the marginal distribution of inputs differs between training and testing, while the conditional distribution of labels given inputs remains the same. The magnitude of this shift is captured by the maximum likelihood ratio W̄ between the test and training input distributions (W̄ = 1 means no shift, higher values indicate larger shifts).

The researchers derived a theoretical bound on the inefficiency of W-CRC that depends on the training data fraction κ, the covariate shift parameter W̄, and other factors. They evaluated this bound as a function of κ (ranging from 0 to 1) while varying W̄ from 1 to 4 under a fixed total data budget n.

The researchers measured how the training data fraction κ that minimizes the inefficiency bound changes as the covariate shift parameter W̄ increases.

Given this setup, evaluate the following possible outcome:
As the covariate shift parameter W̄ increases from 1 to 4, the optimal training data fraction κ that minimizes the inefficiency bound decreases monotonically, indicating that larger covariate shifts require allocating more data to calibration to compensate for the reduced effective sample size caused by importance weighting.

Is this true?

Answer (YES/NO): YES